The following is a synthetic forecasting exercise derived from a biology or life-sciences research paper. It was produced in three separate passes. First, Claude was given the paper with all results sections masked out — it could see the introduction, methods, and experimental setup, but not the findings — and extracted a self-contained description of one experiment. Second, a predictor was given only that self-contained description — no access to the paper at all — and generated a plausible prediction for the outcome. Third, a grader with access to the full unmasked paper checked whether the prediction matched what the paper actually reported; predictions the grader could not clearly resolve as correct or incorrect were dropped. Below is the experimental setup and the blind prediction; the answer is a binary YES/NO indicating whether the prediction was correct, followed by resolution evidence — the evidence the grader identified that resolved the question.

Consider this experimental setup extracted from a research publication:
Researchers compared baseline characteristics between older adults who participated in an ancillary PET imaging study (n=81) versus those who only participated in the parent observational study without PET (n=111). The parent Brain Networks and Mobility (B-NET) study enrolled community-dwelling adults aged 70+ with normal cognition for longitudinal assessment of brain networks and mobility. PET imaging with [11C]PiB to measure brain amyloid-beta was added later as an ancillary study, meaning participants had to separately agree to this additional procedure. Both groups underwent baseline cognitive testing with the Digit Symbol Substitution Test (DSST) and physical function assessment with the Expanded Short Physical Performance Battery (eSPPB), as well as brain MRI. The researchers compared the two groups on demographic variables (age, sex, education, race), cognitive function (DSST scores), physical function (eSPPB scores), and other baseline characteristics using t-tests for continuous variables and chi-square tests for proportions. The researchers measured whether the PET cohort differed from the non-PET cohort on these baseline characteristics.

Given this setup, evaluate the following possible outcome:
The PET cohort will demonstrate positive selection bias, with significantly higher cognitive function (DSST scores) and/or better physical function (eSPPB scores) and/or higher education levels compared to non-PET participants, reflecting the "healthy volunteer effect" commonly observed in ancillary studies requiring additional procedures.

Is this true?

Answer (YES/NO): NO